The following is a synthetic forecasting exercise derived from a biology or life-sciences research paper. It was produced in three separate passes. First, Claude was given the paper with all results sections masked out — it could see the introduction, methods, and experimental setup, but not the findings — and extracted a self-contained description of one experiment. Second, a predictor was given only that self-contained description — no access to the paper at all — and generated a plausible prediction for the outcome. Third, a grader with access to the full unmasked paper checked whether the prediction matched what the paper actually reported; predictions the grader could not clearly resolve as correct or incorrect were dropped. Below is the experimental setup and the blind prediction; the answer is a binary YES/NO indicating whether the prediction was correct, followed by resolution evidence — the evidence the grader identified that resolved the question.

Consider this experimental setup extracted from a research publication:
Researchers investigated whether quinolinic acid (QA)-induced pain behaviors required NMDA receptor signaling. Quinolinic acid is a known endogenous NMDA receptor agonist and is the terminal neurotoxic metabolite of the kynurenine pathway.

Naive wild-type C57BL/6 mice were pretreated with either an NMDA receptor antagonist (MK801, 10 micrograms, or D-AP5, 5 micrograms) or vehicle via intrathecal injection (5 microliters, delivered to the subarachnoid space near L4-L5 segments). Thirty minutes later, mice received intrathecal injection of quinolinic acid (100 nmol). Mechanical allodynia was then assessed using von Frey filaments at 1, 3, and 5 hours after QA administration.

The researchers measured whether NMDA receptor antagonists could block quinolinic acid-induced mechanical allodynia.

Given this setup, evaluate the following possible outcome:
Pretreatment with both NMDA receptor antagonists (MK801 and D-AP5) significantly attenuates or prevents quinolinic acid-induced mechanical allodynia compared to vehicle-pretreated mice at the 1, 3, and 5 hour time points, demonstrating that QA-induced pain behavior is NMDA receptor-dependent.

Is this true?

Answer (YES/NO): NO